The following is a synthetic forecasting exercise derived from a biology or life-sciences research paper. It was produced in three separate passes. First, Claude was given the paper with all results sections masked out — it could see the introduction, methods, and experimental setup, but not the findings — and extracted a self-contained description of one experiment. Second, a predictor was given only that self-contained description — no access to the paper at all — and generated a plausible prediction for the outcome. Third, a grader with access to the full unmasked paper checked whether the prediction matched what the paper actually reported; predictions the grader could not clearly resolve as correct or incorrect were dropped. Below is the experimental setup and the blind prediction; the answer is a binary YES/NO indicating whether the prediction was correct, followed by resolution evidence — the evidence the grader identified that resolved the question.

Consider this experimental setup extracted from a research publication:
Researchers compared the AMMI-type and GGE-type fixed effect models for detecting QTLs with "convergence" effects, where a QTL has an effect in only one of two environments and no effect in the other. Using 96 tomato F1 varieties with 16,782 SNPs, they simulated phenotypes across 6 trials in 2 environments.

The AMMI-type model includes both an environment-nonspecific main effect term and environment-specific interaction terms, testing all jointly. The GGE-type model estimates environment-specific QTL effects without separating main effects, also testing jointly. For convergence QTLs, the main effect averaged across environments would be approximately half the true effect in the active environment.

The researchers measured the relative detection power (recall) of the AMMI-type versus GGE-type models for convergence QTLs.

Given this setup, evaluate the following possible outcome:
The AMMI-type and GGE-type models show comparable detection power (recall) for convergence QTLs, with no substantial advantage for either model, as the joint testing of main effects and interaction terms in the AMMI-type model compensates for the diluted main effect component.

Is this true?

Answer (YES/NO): YES